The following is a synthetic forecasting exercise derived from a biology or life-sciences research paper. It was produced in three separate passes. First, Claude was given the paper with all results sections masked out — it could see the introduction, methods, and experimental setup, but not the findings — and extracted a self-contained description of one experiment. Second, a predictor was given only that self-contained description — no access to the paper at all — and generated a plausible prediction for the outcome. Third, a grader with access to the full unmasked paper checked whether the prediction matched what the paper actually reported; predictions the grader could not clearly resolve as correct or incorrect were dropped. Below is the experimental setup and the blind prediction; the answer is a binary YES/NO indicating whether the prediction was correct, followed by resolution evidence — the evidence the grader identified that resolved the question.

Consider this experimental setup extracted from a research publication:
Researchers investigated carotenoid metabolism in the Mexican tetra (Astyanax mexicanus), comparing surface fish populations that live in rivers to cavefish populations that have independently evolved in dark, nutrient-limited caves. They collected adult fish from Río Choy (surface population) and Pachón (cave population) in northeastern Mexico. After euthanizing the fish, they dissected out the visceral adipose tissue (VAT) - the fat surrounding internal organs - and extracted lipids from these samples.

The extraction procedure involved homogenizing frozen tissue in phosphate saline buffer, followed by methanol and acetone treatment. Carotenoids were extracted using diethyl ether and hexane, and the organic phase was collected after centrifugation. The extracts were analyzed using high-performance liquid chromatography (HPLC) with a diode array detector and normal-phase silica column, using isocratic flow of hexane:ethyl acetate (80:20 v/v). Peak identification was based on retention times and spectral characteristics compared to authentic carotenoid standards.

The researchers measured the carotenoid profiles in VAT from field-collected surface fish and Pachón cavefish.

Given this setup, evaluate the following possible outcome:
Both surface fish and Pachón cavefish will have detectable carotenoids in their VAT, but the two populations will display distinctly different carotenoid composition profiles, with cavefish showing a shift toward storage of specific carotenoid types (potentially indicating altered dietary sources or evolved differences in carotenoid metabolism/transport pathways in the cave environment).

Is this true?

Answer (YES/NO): NO